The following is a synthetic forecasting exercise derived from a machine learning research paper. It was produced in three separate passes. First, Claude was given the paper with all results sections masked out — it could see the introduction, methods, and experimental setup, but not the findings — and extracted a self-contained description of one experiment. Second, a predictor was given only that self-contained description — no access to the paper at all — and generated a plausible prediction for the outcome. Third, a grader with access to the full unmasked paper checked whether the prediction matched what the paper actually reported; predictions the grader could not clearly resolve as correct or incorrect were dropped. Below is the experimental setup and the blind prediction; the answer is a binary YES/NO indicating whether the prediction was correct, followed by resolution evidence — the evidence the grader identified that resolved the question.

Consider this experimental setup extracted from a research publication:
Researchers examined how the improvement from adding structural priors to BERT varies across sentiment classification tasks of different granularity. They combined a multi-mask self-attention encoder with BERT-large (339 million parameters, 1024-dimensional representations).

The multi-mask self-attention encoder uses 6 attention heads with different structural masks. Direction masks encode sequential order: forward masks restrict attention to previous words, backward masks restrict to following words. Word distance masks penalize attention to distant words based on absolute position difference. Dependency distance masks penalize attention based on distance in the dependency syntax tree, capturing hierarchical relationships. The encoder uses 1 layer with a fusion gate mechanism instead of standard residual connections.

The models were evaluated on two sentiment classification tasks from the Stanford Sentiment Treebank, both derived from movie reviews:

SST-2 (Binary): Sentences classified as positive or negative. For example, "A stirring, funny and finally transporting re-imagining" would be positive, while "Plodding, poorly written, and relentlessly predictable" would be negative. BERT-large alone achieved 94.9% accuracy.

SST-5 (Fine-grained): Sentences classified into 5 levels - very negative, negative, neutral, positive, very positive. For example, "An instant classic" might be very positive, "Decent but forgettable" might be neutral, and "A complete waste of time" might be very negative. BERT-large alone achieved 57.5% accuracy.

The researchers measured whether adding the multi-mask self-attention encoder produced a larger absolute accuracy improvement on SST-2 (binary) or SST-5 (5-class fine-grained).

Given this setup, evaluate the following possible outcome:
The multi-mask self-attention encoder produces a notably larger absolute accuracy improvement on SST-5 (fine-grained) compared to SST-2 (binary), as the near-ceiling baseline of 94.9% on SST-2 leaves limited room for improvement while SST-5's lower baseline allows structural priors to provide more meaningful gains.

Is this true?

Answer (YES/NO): YES